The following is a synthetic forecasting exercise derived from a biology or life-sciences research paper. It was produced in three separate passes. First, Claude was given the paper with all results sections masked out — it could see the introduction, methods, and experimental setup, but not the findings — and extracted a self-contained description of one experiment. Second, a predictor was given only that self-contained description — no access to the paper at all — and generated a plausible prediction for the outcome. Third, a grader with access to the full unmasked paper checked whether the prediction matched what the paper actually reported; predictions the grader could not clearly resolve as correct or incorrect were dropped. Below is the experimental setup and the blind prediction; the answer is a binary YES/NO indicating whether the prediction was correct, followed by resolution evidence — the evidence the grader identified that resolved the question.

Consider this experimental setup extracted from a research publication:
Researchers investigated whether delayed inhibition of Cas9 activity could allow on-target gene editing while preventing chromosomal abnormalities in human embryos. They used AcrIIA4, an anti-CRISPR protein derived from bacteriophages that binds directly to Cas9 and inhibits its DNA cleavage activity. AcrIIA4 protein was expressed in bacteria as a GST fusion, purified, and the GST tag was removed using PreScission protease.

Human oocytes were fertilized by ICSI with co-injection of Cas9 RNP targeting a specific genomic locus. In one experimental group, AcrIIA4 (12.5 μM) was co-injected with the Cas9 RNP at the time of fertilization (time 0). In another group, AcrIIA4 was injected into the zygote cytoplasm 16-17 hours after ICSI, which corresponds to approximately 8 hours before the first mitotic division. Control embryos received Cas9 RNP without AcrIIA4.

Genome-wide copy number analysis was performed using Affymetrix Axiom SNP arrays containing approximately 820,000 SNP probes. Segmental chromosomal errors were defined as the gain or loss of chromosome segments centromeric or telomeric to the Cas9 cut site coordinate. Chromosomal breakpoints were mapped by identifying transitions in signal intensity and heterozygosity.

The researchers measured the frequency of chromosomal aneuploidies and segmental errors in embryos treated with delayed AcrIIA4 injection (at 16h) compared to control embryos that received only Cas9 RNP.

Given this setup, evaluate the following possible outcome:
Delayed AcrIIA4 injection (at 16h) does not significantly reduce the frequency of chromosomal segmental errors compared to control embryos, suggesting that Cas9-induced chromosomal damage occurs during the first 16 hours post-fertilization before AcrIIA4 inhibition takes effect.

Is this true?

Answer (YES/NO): YES